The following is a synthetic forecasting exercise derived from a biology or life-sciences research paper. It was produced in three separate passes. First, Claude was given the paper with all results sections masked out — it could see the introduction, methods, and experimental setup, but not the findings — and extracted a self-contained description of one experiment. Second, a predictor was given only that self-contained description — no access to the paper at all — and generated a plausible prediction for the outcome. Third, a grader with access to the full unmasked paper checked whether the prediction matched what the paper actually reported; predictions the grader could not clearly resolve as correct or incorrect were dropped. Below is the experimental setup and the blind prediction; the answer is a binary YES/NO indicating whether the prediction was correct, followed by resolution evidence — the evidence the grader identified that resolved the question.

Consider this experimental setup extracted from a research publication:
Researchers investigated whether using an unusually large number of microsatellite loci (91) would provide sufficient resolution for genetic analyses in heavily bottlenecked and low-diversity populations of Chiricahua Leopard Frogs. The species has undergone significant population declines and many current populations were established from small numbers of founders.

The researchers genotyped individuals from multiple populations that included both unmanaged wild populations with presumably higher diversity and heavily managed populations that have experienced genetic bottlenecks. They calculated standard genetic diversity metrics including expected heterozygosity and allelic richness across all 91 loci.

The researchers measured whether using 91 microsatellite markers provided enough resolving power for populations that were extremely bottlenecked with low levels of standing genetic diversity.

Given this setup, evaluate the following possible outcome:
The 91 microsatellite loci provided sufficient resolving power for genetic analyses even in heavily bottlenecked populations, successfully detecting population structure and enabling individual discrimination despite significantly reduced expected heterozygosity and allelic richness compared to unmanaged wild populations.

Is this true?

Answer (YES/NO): NO